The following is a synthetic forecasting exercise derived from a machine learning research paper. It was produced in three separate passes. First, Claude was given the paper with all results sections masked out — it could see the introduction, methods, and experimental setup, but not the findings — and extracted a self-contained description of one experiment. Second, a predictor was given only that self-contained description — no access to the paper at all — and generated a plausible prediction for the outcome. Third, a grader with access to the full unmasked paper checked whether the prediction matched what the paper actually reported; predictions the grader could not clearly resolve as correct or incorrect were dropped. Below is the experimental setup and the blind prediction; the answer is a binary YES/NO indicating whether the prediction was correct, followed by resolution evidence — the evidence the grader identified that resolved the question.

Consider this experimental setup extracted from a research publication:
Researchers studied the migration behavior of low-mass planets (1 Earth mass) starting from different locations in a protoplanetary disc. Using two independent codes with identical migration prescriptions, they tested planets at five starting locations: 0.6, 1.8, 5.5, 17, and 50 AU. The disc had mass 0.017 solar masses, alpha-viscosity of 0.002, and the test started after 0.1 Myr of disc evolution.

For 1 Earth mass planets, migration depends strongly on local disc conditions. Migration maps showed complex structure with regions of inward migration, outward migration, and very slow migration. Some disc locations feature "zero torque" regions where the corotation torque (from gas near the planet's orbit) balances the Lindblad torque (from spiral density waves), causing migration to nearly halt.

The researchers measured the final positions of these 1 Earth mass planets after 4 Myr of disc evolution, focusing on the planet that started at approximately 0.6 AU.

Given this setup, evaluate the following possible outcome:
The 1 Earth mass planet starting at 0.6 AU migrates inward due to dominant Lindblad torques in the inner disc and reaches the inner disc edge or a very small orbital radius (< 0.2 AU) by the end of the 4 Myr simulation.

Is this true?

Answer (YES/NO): NO